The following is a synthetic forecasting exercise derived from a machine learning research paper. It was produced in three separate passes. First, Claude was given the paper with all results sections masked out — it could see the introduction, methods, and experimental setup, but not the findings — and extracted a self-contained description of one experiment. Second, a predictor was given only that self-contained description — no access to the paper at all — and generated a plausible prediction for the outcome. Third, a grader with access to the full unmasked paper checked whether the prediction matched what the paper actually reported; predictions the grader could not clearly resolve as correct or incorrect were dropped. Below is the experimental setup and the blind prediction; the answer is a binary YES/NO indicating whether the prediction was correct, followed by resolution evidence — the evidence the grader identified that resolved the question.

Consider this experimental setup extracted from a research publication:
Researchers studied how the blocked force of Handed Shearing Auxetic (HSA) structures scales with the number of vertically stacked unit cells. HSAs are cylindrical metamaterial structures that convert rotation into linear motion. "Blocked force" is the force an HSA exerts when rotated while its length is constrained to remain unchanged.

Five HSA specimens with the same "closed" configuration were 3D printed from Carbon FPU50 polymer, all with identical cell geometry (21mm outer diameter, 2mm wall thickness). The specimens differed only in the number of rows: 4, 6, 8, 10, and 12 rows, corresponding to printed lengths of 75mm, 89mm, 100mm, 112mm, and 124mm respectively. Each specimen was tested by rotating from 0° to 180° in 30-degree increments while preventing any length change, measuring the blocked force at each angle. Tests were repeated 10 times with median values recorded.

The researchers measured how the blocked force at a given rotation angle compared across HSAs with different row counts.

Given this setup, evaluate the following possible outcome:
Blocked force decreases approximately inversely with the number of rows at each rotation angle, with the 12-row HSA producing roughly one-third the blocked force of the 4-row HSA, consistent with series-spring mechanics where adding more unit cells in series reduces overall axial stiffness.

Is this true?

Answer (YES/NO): NO